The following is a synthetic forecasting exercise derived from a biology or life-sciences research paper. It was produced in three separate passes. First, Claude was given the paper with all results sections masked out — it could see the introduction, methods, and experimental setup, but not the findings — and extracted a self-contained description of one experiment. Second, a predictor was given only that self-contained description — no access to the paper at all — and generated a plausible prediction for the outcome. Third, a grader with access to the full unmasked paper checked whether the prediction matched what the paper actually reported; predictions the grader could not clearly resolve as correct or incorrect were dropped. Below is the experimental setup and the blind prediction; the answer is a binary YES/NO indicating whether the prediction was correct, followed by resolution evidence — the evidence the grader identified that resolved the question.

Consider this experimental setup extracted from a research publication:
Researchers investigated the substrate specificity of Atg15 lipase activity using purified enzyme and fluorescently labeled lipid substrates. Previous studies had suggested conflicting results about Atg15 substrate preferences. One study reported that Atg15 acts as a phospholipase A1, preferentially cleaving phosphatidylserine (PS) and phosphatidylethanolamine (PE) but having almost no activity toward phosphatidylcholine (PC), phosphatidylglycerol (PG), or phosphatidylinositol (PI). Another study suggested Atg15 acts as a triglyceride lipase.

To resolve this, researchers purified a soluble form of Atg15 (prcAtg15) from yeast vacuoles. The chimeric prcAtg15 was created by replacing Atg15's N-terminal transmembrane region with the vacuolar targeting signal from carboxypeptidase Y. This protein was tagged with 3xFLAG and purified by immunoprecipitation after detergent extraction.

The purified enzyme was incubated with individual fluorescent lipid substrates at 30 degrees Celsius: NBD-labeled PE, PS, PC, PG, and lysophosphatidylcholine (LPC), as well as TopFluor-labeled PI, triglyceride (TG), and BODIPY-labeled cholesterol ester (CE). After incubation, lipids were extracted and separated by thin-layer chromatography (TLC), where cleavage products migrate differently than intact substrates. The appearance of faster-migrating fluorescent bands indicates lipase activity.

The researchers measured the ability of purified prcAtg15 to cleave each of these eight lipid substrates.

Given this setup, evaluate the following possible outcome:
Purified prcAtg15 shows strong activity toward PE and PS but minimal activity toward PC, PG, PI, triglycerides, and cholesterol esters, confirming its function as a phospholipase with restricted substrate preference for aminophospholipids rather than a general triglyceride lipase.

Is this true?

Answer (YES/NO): NO